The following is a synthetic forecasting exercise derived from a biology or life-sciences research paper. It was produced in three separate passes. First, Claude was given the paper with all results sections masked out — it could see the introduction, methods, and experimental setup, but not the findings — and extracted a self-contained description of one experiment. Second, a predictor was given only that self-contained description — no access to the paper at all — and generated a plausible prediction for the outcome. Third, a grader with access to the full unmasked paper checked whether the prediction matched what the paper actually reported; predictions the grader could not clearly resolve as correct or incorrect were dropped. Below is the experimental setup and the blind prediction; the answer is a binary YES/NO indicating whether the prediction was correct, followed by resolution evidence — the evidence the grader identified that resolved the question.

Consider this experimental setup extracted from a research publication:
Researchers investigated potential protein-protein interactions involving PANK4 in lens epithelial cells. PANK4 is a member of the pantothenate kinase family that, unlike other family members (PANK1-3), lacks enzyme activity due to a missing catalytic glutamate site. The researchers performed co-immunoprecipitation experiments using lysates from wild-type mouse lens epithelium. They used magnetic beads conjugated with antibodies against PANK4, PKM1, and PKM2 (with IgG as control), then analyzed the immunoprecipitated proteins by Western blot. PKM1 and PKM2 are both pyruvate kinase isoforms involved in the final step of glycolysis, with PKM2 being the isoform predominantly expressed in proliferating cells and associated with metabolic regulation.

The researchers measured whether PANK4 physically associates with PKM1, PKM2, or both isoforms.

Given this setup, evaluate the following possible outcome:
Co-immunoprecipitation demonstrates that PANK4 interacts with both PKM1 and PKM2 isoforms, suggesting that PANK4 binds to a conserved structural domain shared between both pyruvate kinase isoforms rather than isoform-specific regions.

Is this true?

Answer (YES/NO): NO